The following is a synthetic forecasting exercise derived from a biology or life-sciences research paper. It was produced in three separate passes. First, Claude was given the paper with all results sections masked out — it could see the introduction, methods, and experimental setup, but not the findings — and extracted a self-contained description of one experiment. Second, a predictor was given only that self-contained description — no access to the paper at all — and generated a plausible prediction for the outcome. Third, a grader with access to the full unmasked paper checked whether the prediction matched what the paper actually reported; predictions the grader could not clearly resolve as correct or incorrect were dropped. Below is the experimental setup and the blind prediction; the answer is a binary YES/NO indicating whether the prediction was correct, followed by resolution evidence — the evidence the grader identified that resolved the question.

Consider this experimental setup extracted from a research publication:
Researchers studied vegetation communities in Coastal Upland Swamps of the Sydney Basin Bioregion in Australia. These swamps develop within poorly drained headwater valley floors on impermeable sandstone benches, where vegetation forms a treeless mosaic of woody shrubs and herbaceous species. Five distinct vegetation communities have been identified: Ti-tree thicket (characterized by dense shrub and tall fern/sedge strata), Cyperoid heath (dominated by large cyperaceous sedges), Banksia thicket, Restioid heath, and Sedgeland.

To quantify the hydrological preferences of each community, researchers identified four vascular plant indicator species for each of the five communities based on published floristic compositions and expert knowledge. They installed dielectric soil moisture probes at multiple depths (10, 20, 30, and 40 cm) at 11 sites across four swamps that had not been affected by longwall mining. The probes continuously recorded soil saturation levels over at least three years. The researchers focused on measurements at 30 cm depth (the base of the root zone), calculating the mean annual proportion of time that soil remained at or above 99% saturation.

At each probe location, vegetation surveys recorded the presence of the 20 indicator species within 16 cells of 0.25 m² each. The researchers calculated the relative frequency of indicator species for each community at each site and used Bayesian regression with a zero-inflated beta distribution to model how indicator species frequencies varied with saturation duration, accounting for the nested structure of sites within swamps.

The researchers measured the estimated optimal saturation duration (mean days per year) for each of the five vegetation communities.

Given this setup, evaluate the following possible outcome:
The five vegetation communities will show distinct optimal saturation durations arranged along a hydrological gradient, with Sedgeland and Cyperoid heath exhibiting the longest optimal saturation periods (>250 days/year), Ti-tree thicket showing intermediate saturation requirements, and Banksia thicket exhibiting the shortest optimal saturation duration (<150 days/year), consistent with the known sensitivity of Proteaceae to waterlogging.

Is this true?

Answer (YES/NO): NO